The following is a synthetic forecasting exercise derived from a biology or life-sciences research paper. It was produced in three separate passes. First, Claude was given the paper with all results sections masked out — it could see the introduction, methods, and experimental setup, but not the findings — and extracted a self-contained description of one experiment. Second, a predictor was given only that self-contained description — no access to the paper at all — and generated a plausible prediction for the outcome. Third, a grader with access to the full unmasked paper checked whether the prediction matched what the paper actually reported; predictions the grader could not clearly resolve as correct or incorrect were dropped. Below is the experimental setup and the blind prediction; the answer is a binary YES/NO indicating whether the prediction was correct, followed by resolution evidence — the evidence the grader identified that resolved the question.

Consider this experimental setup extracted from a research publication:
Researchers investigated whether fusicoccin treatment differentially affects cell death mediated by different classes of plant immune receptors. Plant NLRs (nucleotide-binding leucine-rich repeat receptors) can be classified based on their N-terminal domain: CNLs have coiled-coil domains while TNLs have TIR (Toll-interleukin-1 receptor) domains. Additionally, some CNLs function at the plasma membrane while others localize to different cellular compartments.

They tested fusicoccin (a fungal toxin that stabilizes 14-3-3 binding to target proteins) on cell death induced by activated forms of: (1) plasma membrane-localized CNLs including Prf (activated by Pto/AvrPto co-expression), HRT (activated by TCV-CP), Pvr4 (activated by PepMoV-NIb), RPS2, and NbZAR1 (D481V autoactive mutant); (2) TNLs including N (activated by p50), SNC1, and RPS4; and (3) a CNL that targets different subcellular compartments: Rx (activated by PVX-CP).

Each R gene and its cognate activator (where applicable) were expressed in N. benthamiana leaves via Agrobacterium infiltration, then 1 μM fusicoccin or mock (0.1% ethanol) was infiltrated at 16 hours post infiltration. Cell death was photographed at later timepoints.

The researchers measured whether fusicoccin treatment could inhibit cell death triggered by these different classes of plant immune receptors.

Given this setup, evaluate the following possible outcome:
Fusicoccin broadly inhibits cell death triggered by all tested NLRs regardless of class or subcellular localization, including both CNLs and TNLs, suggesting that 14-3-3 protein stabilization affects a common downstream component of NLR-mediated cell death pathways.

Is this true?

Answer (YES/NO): NO